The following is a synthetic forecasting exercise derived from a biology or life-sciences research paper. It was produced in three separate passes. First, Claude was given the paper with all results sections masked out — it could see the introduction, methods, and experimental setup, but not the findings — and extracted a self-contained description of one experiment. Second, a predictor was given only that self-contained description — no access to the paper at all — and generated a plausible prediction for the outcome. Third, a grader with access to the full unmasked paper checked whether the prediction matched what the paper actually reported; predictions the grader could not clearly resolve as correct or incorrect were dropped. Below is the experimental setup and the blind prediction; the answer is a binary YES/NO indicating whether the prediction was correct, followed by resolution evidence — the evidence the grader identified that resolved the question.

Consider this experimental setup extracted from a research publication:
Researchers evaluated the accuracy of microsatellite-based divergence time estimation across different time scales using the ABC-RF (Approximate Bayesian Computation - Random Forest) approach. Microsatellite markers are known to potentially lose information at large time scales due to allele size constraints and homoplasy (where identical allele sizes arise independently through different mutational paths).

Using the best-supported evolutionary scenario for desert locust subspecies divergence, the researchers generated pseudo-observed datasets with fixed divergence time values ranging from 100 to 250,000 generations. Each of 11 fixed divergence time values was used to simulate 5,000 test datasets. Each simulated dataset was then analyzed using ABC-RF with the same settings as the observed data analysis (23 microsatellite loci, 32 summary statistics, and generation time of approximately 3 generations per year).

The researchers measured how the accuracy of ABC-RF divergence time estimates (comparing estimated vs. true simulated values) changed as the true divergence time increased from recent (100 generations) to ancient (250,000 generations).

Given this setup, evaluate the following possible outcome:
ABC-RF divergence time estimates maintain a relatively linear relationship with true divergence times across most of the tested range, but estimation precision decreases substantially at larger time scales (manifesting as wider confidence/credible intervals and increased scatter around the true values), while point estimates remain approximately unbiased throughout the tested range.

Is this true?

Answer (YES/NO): NO